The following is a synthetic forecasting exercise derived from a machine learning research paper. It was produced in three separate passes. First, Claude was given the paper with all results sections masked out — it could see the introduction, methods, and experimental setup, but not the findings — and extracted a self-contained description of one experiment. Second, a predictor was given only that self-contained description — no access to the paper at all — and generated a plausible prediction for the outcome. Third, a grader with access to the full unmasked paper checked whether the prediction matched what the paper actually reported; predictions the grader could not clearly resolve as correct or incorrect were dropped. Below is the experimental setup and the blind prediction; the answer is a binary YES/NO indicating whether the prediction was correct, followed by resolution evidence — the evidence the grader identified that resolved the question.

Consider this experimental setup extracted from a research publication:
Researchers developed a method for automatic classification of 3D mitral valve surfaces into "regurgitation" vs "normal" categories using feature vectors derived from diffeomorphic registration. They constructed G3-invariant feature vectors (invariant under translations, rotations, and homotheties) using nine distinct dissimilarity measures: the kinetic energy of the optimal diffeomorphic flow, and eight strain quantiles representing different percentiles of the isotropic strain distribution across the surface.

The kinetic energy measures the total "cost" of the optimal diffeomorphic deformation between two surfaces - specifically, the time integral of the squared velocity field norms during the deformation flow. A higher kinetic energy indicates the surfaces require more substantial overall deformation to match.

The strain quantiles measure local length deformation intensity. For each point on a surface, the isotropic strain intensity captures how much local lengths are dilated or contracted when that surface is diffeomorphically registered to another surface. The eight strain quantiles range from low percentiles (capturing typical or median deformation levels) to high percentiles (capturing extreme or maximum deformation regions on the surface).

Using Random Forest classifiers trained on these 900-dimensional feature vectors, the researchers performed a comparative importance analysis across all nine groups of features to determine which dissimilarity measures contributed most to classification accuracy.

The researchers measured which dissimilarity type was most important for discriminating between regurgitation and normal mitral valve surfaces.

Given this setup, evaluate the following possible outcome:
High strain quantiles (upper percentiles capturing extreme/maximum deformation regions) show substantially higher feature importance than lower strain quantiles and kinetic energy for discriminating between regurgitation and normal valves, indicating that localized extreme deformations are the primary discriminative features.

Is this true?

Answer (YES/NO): YES